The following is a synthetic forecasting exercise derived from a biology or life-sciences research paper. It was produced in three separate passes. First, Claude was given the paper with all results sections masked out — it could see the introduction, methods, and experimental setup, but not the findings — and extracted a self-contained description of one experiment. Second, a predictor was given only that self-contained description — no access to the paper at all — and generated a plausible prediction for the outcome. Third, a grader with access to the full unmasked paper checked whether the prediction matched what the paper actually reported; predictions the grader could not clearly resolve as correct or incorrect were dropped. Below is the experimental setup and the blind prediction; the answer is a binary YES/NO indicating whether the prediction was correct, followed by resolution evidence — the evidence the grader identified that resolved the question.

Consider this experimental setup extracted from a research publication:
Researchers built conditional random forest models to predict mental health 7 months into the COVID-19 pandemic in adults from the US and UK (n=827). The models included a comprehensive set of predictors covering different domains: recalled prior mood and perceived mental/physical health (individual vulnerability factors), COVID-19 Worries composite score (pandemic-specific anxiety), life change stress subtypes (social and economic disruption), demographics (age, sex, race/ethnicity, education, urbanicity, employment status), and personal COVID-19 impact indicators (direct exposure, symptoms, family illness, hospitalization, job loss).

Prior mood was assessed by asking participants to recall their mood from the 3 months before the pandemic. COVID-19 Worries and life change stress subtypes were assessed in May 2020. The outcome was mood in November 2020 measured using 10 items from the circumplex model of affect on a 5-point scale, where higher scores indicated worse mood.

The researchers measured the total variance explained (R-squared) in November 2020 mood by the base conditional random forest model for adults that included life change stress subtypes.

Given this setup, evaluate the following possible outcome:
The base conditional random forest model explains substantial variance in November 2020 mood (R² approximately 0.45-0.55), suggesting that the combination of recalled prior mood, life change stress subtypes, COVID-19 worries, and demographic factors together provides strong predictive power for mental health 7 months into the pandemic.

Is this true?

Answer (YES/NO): NO